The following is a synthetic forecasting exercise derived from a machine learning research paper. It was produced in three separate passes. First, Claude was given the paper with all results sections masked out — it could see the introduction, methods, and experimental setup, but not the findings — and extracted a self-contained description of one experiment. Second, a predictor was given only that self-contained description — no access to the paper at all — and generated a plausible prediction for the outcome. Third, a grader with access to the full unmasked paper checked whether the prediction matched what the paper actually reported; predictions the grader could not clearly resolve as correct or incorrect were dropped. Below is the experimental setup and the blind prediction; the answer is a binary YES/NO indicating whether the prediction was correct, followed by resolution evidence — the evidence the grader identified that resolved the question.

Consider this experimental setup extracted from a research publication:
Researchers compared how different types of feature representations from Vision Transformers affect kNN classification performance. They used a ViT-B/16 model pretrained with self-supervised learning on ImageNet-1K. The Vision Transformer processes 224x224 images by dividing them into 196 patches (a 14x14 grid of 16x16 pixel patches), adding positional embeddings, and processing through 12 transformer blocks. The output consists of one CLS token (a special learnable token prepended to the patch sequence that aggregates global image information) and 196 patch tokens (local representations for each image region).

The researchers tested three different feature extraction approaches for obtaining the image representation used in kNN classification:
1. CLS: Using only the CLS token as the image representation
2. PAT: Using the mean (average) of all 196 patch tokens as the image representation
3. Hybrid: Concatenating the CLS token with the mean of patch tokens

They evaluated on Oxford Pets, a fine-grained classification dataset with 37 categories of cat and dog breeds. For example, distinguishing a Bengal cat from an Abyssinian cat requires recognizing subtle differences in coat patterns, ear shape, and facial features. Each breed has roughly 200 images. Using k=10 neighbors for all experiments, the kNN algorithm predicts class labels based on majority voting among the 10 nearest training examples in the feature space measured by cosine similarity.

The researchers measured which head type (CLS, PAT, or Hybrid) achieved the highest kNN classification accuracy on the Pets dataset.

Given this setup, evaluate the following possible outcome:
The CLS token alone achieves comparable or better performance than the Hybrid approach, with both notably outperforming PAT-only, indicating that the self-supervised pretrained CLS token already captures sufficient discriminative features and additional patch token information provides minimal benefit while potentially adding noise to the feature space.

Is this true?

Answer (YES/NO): NO